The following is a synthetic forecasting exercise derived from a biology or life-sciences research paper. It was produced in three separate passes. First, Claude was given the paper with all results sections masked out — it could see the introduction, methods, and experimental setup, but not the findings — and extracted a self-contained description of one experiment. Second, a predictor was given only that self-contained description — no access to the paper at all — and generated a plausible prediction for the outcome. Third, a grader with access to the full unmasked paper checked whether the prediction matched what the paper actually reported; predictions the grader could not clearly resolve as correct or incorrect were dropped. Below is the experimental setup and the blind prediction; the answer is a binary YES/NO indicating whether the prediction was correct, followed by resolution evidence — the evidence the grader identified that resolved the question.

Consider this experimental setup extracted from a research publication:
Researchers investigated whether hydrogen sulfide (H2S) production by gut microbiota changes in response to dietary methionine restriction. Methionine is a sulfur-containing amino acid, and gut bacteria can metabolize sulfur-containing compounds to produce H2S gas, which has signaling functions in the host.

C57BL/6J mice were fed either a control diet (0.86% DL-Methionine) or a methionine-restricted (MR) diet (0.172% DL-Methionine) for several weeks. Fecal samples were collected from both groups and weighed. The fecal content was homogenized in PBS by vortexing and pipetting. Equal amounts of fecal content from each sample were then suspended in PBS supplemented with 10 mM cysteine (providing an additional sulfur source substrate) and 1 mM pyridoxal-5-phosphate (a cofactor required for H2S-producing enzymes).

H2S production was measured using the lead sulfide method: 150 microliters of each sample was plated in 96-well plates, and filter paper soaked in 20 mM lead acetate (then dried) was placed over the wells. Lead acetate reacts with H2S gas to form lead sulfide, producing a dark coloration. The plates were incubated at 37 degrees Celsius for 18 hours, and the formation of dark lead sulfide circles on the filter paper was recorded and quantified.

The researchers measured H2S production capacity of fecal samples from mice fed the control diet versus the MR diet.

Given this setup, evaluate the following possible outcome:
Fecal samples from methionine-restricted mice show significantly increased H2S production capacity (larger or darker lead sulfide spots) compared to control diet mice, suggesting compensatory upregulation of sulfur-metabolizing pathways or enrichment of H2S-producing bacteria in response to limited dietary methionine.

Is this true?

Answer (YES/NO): NO